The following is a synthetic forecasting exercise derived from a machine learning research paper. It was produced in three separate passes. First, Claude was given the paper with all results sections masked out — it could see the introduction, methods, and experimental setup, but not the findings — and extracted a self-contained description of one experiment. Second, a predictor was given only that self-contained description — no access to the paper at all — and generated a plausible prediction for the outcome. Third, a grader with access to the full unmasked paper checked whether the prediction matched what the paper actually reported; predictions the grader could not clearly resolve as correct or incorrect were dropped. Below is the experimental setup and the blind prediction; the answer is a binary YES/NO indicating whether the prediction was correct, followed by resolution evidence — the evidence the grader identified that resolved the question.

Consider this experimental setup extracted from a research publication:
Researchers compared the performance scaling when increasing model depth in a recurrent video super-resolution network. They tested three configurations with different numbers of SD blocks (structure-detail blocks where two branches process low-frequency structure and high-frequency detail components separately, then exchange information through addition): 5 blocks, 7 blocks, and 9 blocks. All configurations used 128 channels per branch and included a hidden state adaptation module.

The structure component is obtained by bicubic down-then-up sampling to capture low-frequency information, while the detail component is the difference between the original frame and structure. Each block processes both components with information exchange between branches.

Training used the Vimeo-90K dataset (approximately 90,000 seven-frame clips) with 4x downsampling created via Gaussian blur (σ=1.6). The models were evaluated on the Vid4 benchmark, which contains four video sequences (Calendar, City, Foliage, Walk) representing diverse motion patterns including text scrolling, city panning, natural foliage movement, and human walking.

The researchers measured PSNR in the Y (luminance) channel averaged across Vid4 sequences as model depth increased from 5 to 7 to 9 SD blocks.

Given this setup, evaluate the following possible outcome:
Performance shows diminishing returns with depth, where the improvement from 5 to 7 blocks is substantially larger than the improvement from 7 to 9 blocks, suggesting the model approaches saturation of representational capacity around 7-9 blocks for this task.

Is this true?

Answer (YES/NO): NO